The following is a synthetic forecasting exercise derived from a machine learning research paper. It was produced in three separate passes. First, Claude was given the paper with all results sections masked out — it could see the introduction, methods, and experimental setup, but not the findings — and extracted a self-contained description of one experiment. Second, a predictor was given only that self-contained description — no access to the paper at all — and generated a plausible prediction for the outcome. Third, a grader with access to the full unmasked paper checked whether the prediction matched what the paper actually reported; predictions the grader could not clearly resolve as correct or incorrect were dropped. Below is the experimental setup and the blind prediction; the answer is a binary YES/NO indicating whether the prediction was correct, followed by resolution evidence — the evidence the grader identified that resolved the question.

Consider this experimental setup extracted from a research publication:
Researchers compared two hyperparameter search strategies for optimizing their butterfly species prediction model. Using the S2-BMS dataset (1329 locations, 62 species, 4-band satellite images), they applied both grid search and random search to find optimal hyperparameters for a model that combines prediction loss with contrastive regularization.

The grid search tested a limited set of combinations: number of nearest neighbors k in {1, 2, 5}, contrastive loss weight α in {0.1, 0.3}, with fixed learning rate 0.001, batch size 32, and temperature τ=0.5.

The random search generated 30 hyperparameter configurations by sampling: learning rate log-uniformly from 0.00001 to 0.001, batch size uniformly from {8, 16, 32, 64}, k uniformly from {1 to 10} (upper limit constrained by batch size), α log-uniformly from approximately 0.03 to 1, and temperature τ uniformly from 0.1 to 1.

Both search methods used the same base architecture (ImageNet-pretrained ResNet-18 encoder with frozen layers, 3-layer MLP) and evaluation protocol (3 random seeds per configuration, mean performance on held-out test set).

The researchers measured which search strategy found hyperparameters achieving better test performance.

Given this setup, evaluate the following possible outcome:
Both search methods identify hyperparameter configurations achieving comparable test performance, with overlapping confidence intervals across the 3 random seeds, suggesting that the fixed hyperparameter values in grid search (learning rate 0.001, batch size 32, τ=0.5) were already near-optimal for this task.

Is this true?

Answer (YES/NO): NO